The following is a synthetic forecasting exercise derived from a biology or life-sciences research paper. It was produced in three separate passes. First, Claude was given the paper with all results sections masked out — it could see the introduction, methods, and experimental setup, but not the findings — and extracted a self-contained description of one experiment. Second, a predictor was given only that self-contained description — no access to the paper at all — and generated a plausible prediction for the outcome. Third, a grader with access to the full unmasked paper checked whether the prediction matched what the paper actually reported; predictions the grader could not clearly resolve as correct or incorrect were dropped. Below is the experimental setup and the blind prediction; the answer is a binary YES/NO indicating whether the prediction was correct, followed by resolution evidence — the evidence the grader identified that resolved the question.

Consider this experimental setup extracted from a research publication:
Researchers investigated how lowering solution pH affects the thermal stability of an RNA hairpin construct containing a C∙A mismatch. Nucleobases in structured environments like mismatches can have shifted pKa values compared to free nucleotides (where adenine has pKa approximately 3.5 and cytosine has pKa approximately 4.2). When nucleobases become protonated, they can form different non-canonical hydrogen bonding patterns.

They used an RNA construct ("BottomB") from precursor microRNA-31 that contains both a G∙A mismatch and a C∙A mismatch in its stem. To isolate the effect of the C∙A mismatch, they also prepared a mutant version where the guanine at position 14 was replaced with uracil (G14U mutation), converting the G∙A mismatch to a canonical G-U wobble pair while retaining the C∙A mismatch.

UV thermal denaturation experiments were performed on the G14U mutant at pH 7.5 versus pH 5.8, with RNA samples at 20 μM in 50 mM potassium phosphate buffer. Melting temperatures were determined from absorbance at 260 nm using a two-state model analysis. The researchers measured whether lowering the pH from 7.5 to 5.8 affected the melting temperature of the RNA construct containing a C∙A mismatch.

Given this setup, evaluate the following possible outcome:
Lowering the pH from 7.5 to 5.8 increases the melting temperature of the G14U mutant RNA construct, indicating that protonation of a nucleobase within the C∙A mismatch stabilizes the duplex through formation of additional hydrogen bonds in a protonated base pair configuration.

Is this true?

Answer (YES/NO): YES